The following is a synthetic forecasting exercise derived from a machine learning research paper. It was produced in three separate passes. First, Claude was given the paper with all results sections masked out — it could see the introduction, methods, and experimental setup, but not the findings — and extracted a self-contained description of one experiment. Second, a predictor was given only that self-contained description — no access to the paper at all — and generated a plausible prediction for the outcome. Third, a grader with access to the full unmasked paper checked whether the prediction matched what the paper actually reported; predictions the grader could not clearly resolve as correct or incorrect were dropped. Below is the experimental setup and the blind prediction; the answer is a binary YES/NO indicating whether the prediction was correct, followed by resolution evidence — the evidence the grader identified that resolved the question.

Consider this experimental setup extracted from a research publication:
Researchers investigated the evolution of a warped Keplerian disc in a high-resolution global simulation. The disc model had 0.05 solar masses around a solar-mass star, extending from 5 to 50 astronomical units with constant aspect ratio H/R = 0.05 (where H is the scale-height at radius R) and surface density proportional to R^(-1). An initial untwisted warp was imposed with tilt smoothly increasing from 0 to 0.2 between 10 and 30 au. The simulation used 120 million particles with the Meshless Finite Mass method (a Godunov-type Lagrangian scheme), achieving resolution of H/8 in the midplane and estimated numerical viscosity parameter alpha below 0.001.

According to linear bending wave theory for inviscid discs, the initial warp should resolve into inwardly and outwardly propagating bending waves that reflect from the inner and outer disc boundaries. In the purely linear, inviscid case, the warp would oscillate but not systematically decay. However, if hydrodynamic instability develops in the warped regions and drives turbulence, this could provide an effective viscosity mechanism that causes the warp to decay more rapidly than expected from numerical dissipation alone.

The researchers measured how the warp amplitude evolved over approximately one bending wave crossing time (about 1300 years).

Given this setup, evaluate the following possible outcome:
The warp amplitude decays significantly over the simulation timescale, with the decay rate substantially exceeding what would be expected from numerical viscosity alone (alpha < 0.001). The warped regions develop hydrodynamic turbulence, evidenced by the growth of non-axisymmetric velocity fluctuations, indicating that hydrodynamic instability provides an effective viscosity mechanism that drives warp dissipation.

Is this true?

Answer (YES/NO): YES